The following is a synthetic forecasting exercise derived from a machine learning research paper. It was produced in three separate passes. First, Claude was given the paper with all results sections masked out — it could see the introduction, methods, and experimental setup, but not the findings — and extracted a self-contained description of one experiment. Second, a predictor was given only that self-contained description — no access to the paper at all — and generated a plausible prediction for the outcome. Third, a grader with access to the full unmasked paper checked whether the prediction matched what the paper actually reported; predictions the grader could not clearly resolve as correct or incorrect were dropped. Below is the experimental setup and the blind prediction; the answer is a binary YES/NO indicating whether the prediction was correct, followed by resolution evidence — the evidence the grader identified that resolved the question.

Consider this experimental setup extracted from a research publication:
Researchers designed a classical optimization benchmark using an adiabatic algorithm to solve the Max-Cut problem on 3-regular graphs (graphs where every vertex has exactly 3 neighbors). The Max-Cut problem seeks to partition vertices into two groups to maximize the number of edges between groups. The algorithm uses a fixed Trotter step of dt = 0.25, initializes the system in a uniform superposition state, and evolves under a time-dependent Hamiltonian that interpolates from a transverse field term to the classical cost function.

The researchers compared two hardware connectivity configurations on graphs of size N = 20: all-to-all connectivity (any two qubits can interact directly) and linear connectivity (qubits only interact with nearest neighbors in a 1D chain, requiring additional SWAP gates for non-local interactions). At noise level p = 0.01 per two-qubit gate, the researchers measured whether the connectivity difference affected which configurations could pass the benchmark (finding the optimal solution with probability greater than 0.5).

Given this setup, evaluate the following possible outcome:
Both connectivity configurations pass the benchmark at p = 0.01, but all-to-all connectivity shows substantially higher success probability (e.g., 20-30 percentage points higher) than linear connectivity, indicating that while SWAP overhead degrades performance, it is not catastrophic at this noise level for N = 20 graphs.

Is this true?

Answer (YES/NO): NO